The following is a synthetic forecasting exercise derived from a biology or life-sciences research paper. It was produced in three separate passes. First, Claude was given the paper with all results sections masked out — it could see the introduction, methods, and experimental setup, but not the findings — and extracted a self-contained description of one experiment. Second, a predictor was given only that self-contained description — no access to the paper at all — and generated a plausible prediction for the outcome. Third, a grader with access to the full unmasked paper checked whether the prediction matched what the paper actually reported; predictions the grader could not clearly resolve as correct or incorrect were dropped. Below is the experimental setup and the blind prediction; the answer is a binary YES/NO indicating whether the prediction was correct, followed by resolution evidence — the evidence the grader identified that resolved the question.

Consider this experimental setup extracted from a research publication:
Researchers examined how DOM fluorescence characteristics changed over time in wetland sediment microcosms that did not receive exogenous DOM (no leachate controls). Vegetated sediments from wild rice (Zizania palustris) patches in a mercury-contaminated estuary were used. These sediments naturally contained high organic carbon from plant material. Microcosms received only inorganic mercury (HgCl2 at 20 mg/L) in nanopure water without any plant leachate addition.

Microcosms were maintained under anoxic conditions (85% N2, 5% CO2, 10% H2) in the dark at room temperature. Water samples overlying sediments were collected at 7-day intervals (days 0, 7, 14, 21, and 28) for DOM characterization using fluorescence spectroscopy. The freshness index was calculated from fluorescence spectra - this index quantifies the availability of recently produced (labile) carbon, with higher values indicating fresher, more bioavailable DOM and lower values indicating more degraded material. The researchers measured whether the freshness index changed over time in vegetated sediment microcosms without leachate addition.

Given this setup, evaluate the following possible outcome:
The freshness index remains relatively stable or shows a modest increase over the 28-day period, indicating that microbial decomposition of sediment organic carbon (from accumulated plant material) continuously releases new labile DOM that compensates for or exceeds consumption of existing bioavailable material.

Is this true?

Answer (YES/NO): NO